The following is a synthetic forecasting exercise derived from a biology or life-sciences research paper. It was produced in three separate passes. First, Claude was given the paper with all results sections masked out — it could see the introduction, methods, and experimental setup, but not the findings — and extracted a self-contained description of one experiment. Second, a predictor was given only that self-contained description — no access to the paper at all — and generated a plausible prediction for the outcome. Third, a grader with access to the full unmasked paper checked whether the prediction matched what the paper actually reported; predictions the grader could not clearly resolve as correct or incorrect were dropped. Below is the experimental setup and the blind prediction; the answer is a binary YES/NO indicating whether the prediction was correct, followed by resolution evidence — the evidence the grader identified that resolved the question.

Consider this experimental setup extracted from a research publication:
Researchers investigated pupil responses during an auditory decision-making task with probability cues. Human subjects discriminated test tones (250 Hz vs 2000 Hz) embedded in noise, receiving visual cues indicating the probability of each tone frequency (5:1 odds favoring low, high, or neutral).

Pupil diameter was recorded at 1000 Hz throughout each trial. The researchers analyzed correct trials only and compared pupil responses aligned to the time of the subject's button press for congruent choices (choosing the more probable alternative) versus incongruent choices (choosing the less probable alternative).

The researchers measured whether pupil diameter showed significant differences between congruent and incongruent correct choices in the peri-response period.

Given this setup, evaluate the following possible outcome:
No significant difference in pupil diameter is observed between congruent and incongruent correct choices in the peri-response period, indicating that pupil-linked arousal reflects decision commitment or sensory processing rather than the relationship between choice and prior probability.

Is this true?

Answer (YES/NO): NO